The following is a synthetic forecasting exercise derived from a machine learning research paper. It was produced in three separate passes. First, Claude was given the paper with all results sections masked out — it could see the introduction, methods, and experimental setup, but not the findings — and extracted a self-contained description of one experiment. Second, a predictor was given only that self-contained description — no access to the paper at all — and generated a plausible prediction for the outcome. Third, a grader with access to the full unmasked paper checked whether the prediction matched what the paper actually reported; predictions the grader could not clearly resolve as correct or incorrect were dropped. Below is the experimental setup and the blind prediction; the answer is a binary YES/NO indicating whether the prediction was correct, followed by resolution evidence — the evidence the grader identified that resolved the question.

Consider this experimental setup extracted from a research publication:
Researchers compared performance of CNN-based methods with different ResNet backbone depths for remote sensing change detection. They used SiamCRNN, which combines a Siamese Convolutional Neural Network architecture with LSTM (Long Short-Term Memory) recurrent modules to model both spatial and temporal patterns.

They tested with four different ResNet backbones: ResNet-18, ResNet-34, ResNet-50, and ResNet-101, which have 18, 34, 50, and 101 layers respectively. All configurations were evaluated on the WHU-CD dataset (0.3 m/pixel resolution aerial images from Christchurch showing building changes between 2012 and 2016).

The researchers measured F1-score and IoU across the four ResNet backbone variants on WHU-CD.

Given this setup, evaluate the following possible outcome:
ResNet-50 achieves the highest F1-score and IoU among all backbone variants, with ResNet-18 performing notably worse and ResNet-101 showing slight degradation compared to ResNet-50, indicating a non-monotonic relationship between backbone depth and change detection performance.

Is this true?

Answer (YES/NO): NO